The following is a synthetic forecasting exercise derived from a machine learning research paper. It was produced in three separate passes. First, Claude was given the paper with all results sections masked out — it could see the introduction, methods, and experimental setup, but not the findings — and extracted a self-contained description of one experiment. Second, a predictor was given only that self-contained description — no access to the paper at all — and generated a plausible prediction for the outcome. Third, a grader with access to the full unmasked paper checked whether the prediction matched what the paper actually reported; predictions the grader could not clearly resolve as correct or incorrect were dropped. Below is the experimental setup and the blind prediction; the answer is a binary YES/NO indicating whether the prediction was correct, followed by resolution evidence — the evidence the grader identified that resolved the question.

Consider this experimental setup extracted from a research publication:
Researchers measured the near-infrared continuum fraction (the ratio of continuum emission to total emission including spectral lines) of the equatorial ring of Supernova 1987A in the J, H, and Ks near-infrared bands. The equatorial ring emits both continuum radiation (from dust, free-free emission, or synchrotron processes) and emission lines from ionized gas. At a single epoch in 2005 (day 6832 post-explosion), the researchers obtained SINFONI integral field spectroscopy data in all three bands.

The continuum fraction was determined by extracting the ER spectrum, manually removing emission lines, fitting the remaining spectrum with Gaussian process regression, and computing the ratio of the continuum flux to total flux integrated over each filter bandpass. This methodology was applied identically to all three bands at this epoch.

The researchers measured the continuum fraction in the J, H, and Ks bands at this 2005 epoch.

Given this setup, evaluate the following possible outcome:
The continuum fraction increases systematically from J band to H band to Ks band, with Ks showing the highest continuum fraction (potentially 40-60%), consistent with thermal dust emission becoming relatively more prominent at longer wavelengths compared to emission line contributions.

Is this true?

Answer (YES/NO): NO